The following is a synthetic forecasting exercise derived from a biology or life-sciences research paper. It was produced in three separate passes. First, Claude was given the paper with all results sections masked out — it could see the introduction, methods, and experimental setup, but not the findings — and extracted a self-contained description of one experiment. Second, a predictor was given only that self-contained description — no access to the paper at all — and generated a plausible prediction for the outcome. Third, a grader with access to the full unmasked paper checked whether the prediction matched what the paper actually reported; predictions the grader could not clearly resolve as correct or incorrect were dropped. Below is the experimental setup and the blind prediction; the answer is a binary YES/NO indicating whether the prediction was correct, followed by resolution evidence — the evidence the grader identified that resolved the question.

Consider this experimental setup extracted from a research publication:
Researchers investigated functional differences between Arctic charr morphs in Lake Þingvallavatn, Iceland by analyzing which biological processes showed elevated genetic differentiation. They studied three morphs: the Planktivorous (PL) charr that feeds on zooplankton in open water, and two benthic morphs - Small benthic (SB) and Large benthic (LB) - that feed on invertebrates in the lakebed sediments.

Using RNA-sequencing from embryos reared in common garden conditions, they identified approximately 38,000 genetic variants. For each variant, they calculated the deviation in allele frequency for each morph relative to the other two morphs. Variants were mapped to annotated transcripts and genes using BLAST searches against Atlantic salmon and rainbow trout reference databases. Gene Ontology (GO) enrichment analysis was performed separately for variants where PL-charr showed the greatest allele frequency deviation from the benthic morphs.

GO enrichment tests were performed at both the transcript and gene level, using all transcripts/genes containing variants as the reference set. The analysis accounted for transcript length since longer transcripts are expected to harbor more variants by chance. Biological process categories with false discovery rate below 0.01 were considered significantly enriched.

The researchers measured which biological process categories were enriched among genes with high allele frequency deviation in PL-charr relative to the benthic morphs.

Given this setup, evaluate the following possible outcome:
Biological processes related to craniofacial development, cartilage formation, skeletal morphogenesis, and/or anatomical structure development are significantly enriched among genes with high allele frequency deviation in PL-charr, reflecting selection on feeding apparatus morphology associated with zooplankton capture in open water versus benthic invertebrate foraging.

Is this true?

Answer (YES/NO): NO